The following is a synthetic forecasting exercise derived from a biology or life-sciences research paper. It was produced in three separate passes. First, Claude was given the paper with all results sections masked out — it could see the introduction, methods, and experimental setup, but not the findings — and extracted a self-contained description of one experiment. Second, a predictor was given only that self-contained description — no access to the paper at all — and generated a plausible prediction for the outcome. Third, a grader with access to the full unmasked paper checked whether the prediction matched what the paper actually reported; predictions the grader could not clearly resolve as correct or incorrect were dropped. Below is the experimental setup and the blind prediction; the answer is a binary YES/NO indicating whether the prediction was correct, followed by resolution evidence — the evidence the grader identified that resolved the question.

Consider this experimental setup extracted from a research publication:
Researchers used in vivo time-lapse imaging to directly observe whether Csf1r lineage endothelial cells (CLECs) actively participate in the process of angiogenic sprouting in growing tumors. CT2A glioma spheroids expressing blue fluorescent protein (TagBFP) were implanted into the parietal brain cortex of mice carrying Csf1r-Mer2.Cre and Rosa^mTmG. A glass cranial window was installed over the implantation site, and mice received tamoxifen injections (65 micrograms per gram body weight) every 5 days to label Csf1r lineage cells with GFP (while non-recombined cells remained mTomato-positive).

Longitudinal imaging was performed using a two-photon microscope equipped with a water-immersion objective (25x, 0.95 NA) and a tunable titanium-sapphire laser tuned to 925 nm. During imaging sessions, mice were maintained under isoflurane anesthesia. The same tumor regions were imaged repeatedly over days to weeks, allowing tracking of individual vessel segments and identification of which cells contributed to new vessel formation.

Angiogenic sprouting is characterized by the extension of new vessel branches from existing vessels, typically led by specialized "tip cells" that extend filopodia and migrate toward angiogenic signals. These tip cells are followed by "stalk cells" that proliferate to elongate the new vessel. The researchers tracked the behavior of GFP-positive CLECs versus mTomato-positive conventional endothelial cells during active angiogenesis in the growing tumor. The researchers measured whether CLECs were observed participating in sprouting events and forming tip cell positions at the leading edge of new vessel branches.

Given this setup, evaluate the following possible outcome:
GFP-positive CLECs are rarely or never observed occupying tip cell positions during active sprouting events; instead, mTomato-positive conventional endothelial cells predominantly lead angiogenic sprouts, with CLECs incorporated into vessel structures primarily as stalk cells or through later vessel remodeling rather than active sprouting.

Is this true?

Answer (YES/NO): NO